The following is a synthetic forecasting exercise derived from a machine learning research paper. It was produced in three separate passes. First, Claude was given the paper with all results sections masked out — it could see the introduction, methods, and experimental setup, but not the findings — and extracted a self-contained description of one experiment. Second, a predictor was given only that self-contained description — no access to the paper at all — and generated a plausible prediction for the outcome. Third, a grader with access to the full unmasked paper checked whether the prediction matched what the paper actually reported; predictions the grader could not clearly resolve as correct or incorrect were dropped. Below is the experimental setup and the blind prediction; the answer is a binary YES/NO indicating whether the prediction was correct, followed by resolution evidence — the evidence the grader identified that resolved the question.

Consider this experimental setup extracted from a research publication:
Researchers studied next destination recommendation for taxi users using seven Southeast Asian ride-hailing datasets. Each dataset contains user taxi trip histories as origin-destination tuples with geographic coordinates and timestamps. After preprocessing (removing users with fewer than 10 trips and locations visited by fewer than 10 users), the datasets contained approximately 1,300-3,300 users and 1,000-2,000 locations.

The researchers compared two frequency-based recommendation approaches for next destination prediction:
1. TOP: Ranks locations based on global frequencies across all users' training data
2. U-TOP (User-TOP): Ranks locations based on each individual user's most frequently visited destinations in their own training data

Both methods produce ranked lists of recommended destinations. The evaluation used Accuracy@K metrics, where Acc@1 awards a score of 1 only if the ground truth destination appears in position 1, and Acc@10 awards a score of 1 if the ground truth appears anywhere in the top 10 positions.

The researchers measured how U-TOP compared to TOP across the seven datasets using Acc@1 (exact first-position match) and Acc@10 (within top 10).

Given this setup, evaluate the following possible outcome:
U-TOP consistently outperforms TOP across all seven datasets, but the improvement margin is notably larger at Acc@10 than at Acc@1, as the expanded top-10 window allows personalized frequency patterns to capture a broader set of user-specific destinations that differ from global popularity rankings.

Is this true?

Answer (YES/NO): NO